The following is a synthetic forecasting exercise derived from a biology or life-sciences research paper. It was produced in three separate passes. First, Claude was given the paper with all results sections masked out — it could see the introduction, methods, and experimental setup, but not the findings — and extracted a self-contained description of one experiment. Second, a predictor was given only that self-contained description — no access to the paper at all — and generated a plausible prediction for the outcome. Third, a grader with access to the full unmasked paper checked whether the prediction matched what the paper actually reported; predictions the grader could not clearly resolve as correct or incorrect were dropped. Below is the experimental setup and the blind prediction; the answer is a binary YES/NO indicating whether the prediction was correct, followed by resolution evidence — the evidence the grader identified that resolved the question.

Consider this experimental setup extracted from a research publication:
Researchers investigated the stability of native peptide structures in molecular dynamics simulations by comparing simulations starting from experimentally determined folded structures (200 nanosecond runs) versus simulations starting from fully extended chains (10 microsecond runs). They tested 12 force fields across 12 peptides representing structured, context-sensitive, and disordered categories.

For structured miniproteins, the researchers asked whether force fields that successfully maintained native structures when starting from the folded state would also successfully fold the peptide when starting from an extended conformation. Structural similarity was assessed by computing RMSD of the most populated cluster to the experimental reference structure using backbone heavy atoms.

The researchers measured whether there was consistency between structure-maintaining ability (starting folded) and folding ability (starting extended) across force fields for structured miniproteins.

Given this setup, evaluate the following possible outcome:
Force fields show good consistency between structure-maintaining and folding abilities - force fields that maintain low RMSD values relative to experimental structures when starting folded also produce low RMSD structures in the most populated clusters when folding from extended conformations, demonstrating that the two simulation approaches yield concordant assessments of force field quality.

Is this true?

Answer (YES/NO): NO